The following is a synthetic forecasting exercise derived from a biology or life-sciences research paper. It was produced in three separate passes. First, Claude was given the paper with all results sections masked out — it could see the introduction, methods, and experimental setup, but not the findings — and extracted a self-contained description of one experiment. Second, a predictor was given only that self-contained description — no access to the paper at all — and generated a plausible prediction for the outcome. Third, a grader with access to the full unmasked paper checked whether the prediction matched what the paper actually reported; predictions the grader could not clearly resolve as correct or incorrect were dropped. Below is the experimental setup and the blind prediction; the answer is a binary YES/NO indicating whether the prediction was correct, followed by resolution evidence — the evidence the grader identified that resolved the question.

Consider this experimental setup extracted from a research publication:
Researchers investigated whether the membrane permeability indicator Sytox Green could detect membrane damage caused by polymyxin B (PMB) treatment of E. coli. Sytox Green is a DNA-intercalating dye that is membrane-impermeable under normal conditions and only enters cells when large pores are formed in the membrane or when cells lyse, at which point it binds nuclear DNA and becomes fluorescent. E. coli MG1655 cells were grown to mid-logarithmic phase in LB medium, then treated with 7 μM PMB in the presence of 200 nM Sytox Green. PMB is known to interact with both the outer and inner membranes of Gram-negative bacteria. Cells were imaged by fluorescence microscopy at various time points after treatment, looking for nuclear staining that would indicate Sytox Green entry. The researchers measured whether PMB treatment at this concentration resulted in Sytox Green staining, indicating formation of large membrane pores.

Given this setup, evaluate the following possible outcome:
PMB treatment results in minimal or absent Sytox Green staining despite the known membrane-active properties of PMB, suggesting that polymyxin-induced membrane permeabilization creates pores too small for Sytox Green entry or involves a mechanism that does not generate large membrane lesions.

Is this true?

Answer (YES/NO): NO